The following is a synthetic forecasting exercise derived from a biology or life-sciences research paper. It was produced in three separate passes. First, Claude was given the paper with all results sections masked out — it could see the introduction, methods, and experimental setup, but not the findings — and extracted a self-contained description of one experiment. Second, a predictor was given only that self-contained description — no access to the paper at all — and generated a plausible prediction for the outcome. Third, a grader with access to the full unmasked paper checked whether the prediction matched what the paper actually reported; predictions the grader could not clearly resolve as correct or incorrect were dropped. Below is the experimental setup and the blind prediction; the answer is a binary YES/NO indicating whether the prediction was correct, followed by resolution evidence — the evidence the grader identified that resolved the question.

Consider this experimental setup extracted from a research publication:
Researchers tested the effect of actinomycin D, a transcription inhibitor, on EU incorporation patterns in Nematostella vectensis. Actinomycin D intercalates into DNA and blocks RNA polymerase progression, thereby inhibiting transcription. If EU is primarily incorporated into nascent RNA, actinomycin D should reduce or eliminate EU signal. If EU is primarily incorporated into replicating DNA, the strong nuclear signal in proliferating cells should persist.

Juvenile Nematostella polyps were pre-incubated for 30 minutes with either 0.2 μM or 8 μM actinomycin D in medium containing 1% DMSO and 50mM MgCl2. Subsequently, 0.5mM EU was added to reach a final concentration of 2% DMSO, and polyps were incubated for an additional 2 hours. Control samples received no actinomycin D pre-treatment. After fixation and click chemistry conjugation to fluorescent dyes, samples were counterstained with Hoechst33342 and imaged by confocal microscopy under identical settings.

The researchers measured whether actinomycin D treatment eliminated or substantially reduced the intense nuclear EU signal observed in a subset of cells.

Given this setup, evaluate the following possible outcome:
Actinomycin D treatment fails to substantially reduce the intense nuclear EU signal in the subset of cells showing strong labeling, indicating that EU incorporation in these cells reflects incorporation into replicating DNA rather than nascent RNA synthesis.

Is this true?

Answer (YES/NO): YES